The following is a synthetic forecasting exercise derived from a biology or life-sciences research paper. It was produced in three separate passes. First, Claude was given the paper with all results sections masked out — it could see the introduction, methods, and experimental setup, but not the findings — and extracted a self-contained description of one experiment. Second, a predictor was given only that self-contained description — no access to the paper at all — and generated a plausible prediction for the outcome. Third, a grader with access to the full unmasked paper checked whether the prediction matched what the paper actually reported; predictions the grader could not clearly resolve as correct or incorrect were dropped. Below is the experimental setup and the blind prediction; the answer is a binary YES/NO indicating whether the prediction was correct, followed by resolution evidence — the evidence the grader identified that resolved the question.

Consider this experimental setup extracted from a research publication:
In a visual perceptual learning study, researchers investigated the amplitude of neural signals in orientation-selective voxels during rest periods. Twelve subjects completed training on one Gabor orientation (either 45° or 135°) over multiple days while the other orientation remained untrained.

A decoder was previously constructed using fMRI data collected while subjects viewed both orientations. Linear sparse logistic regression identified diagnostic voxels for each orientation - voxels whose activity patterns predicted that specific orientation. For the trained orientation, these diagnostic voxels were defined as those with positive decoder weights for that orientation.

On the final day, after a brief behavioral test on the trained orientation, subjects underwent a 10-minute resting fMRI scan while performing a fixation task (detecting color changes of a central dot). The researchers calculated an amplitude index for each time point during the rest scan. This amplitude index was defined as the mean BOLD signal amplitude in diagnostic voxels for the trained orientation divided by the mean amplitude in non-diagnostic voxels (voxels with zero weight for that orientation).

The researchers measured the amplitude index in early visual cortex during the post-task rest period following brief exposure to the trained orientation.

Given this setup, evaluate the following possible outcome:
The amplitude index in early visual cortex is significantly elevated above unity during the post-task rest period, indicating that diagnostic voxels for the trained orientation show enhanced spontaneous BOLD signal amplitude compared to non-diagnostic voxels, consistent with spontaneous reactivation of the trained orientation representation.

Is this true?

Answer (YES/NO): NO